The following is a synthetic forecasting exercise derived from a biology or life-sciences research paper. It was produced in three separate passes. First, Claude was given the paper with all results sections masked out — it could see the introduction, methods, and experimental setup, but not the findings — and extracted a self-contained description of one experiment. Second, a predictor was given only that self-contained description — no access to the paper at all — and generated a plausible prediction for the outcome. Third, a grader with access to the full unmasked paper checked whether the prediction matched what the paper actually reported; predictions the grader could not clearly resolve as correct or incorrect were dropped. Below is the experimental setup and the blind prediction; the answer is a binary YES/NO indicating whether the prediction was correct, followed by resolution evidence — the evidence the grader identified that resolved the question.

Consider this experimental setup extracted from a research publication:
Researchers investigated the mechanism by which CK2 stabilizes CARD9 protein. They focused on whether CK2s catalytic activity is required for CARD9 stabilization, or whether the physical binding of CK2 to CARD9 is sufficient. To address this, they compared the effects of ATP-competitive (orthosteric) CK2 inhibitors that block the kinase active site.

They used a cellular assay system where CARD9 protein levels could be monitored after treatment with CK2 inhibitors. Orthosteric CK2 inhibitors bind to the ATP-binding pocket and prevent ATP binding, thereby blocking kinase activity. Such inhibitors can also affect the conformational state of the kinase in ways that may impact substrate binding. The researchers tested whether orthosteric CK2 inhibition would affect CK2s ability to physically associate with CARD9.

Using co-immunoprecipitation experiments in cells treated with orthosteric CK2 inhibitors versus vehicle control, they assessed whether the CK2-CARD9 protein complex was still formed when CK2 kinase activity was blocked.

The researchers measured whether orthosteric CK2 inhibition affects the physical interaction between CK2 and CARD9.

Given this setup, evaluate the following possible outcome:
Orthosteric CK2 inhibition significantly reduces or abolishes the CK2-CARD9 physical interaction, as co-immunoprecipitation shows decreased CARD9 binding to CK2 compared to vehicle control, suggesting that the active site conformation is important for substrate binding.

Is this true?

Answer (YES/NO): YES